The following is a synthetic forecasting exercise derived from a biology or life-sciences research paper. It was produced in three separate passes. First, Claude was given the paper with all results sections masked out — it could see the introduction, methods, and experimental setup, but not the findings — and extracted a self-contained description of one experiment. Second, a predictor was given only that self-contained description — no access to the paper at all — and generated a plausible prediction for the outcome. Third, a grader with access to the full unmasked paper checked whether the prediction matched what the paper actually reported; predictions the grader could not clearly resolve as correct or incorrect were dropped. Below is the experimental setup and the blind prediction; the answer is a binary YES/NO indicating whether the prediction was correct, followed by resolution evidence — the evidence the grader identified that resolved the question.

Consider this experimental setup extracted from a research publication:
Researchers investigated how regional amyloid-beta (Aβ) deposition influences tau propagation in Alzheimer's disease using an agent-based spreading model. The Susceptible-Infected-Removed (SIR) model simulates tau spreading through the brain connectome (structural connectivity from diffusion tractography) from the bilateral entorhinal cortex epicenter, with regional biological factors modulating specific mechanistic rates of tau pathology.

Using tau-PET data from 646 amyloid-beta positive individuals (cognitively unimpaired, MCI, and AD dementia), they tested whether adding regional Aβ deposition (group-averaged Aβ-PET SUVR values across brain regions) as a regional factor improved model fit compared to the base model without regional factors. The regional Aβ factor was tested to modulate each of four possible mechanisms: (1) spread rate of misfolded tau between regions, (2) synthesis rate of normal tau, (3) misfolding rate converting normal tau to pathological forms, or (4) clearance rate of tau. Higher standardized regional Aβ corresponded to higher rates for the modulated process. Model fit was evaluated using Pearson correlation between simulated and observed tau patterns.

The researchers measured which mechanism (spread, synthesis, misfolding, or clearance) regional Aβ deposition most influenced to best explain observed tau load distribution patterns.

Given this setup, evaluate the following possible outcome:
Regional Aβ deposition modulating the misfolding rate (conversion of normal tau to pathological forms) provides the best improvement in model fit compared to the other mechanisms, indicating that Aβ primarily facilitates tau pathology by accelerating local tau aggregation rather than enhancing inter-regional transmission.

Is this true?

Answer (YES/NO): NO